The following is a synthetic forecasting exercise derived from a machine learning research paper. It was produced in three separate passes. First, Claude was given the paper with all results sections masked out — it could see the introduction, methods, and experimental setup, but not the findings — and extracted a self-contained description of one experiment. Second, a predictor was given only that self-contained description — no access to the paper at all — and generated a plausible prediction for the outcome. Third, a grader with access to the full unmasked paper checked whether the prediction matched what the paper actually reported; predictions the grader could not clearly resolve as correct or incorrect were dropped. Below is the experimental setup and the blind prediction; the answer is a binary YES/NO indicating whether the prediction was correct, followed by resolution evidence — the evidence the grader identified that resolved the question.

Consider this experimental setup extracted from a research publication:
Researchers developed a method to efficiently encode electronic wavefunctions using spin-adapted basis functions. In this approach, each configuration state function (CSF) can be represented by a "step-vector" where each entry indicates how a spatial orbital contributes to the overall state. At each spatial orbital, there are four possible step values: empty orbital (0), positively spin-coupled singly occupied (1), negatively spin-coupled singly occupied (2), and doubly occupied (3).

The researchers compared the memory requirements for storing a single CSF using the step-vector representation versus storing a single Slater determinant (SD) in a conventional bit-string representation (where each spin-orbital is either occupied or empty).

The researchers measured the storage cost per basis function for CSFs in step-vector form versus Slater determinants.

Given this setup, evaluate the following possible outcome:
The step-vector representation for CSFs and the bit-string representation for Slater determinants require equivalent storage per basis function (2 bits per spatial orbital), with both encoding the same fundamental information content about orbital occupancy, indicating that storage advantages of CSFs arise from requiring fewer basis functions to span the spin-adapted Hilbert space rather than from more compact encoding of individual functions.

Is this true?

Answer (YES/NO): YES